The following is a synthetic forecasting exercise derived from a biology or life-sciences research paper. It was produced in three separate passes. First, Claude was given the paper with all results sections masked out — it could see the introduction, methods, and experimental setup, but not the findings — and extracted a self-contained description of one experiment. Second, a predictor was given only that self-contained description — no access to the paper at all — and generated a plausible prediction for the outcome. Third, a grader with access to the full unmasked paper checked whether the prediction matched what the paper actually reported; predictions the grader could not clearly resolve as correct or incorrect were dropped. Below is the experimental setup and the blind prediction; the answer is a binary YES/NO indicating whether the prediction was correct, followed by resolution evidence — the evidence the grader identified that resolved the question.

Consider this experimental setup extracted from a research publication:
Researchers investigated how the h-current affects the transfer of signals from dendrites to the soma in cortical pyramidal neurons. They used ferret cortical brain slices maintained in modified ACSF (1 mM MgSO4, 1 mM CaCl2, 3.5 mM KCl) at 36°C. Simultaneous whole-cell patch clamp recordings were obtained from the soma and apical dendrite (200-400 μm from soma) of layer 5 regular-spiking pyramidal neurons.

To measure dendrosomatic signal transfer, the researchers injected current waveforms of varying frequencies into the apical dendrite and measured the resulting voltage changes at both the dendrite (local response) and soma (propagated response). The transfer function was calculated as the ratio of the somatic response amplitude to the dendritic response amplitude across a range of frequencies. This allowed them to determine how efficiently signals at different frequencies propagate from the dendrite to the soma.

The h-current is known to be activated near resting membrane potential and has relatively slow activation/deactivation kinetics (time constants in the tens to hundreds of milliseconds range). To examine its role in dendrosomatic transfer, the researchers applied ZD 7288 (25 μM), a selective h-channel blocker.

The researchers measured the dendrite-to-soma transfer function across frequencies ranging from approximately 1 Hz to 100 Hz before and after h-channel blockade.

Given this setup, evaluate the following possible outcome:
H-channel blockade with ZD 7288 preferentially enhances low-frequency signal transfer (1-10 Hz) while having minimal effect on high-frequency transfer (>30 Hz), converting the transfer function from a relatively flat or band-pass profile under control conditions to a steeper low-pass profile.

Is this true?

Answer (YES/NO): NO